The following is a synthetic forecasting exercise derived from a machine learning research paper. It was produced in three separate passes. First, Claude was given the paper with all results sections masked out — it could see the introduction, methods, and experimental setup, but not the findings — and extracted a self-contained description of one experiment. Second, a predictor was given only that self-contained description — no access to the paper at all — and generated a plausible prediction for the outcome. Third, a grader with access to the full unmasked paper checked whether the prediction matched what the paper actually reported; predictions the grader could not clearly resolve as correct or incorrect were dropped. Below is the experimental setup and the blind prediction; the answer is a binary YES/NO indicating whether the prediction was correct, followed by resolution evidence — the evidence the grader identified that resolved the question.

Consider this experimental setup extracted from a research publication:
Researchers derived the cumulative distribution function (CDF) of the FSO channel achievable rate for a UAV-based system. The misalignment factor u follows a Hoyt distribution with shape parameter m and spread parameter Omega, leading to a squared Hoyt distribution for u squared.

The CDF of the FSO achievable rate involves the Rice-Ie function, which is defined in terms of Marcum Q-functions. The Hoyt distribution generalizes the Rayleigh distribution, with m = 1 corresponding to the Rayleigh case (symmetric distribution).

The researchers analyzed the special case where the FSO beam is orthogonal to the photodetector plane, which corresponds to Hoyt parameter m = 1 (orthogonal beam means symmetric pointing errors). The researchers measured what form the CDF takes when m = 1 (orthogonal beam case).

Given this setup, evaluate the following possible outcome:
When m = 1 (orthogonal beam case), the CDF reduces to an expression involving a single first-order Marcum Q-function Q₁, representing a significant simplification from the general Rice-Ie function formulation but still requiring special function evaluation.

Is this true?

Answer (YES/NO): NO